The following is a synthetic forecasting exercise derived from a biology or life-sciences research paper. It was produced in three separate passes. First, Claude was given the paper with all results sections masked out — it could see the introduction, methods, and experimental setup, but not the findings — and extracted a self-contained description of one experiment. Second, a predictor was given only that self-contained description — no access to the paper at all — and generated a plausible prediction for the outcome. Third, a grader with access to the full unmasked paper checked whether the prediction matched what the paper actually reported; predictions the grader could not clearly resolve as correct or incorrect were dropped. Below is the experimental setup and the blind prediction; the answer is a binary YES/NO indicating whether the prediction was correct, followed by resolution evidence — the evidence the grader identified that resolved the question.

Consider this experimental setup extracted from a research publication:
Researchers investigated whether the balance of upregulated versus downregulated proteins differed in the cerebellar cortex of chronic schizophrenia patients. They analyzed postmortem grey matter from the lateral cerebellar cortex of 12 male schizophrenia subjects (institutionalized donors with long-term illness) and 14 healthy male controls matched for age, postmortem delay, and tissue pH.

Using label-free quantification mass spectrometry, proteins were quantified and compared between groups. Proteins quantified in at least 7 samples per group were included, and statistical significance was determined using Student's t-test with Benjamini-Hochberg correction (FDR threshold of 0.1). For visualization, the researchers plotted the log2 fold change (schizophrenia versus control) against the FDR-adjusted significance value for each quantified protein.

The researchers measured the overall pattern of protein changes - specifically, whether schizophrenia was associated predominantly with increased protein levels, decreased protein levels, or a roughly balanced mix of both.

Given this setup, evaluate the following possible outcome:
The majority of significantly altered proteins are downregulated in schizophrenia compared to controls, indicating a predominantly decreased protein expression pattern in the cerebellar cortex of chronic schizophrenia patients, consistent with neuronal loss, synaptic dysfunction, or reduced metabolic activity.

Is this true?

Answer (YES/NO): YES